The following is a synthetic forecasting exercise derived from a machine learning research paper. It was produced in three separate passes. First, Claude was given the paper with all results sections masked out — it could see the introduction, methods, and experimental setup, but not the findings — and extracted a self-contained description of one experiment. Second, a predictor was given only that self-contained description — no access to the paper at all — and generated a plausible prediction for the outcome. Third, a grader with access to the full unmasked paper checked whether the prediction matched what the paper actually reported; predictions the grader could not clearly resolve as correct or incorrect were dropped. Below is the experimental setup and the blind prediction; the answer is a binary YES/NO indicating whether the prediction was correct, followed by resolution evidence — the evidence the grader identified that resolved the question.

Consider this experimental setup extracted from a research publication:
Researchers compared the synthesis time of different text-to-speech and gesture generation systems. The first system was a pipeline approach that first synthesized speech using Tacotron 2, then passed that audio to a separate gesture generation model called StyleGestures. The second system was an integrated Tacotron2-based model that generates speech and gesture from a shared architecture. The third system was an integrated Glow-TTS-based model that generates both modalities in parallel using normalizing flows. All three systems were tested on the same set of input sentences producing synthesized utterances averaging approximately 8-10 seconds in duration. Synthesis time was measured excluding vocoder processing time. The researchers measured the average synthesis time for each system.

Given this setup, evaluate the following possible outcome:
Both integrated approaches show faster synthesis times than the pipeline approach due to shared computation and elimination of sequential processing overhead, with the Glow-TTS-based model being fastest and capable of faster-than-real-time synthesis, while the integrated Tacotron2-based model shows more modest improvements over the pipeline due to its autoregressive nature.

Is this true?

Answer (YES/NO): NO